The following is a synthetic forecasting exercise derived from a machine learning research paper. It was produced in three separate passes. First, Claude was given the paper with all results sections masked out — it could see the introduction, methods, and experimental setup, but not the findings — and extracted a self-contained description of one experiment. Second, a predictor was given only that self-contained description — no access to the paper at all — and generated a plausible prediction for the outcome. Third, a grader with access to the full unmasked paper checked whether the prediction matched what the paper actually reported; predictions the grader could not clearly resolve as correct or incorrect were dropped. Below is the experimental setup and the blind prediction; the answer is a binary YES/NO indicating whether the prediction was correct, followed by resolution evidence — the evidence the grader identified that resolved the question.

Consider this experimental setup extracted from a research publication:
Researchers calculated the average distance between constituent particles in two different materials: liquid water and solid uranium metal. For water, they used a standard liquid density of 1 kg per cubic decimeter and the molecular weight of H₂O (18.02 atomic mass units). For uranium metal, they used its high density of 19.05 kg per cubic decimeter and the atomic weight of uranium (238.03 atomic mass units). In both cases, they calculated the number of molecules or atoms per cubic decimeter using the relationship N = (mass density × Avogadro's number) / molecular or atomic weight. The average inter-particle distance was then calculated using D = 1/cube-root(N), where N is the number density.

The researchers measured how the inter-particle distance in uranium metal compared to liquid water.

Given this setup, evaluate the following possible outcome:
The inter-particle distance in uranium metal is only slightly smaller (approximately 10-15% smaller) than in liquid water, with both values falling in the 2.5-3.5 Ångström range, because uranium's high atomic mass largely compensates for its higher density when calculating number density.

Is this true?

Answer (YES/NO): YES